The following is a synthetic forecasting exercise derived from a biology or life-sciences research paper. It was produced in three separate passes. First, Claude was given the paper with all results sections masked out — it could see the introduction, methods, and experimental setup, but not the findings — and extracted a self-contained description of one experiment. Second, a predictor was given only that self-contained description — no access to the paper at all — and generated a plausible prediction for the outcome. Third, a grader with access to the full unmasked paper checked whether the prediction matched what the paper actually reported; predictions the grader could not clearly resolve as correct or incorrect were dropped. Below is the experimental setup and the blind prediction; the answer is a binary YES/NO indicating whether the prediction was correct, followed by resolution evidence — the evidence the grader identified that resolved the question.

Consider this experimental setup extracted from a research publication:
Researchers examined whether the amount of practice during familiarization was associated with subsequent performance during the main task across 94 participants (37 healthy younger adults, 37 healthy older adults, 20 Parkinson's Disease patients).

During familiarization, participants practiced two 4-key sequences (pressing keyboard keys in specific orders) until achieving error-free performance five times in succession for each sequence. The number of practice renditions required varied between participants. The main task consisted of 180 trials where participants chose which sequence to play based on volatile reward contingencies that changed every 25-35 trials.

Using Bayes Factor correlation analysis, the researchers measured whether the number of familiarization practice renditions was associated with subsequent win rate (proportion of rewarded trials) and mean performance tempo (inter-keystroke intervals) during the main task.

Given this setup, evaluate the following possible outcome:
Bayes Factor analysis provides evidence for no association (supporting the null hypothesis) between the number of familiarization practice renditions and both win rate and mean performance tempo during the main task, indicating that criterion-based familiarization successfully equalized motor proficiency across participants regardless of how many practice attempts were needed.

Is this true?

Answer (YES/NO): YES